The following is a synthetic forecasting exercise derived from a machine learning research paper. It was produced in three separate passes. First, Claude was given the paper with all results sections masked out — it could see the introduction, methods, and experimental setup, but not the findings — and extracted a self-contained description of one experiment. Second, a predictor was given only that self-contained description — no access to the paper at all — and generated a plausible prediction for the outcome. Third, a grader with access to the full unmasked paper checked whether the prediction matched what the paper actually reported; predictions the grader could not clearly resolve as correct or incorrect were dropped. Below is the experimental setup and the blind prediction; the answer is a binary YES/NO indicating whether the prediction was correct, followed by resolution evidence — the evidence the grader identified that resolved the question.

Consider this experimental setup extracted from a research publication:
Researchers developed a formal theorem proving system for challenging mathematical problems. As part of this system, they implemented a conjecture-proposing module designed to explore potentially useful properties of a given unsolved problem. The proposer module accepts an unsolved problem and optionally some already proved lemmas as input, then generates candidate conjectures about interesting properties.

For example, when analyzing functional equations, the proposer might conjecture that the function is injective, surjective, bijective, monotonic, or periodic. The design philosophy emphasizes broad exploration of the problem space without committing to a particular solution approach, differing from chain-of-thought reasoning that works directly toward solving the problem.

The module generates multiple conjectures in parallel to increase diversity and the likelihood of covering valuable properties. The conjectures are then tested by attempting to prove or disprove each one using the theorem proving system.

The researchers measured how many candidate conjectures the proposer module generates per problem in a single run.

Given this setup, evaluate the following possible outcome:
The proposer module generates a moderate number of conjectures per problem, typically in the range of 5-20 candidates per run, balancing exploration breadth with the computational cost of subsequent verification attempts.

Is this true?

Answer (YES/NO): NO